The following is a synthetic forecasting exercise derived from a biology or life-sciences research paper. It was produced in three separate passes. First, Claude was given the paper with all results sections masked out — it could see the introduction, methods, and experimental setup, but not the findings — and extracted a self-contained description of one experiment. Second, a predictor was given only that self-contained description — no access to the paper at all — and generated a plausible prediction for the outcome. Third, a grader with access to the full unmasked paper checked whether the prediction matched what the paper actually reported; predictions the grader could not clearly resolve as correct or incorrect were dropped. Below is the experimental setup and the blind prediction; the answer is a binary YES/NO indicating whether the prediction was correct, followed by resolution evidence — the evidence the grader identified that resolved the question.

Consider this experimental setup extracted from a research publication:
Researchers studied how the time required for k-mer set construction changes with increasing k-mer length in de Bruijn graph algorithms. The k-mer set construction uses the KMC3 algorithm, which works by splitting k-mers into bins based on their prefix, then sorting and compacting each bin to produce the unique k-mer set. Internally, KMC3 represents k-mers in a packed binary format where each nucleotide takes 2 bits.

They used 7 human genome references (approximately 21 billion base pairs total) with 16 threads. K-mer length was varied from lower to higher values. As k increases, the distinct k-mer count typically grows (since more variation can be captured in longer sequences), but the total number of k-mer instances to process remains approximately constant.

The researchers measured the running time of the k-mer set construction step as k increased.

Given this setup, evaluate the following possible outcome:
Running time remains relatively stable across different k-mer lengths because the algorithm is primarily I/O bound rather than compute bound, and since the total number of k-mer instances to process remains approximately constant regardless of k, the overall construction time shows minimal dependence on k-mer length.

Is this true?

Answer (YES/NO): NO